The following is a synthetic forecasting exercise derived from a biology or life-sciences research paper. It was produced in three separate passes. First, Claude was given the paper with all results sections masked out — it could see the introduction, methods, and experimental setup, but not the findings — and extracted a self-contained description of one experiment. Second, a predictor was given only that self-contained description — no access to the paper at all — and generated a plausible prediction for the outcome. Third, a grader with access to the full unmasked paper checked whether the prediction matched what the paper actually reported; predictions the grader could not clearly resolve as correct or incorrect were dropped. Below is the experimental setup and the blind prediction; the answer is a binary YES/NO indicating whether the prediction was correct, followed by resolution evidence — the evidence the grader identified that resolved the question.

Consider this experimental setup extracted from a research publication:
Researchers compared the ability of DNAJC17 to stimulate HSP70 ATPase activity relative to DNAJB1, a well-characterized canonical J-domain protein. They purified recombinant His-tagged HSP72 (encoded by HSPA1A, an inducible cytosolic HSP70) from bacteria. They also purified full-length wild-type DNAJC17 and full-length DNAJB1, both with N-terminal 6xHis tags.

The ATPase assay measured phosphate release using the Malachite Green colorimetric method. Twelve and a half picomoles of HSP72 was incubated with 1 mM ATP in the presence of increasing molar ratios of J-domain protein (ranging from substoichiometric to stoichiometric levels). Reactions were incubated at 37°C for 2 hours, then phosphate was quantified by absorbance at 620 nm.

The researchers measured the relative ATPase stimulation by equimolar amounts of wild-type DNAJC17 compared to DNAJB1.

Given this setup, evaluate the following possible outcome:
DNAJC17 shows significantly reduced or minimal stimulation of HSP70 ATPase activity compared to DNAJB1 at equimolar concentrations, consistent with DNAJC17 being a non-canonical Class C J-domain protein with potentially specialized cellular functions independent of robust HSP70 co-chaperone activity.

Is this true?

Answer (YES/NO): YES